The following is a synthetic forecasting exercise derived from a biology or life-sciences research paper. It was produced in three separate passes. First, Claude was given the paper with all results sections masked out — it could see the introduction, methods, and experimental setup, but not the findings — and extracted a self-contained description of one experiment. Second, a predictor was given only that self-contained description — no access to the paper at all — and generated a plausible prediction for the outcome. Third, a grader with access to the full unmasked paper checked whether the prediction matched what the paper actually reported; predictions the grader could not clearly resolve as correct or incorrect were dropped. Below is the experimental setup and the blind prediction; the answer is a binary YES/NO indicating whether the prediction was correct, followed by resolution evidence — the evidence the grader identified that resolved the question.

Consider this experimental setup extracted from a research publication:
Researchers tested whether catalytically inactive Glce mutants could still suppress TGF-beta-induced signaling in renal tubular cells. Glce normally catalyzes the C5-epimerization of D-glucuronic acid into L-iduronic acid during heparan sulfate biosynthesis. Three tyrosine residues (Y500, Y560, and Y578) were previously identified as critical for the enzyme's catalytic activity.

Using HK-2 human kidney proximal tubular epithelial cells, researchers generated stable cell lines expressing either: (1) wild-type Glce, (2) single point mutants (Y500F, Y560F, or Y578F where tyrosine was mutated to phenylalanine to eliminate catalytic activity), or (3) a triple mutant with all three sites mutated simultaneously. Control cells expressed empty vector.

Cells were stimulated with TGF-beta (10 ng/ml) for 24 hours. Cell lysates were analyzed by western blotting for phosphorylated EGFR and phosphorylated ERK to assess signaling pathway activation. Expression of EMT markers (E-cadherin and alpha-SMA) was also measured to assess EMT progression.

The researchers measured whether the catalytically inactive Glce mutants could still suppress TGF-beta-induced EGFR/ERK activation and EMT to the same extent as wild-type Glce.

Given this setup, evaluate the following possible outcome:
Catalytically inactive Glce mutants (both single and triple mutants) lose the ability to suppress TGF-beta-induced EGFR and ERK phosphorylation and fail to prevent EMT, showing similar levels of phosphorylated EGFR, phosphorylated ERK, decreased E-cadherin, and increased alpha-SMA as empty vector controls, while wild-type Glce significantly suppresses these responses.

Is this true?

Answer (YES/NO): NO